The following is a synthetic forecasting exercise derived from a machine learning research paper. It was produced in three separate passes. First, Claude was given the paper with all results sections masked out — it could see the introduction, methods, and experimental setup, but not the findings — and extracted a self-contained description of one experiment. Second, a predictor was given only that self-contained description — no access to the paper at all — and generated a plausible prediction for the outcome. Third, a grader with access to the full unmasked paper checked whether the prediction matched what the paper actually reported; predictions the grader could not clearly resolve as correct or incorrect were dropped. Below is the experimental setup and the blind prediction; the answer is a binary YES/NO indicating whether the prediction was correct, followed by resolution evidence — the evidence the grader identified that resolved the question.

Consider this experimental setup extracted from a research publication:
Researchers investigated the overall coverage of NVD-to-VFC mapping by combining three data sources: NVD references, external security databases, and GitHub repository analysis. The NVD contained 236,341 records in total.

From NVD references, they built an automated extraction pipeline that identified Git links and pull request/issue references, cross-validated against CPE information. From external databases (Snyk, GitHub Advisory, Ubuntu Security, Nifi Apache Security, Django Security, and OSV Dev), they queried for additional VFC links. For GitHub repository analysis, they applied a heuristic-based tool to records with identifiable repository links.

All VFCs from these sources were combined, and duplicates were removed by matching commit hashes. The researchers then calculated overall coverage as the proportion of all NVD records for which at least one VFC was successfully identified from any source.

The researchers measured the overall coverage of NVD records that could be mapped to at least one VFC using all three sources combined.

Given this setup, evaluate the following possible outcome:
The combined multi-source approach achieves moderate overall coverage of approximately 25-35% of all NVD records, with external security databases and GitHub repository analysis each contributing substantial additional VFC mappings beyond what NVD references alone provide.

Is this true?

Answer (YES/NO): NO